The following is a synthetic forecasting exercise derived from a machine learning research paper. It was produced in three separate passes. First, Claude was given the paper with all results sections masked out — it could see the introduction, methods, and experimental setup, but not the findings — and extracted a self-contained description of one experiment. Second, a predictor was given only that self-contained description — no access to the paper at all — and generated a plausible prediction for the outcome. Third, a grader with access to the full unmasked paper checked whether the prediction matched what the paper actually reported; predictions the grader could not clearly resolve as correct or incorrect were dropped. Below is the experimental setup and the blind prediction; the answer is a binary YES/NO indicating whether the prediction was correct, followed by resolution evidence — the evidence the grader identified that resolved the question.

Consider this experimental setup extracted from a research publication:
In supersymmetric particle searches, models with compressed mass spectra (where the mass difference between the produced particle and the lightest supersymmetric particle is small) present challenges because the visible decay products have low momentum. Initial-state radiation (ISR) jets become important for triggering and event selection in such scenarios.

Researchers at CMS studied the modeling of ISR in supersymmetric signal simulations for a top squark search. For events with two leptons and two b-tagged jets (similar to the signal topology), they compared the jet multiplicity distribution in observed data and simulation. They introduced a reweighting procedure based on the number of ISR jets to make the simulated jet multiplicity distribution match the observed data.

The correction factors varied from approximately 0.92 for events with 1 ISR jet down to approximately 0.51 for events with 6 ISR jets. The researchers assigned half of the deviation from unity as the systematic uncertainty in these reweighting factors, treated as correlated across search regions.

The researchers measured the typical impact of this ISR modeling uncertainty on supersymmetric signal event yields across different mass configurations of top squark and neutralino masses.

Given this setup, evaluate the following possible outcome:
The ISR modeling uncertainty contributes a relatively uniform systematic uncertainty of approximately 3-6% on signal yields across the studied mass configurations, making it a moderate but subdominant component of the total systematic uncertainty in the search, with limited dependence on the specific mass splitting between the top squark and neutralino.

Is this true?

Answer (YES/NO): NO